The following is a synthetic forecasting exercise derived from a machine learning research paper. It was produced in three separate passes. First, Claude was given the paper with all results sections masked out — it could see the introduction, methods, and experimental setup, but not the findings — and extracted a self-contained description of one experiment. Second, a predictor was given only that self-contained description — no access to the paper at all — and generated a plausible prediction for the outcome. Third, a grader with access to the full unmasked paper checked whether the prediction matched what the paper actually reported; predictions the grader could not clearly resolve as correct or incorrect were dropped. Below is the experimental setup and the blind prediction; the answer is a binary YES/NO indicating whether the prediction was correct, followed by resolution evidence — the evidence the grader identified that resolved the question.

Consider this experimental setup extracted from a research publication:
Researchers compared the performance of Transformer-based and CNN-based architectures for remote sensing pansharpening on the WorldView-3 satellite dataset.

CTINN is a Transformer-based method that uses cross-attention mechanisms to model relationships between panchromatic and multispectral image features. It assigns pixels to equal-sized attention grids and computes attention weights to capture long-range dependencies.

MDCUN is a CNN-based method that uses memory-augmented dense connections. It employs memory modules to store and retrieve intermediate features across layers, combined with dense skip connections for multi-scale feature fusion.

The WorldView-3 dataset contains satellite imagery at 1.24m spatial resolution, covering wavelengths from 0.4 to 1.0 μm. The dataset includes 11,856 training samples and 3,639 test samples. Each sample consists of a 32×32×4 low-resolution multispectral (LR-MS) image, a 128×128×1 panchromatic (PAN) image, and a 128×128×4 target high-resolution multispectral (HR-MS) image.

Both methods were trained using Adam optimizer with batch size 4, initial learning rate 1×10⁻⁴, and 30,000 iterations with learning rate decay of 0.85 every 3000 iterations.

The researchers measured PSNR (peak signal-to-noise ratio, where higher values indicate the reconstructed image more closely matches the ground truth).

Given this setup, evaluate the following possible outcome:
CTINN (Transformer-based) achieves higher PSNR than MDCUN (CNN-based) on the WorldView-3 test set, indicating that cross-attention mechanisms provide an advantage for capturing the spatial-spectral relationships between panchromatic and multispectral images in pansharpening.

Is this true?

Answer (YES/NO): NO